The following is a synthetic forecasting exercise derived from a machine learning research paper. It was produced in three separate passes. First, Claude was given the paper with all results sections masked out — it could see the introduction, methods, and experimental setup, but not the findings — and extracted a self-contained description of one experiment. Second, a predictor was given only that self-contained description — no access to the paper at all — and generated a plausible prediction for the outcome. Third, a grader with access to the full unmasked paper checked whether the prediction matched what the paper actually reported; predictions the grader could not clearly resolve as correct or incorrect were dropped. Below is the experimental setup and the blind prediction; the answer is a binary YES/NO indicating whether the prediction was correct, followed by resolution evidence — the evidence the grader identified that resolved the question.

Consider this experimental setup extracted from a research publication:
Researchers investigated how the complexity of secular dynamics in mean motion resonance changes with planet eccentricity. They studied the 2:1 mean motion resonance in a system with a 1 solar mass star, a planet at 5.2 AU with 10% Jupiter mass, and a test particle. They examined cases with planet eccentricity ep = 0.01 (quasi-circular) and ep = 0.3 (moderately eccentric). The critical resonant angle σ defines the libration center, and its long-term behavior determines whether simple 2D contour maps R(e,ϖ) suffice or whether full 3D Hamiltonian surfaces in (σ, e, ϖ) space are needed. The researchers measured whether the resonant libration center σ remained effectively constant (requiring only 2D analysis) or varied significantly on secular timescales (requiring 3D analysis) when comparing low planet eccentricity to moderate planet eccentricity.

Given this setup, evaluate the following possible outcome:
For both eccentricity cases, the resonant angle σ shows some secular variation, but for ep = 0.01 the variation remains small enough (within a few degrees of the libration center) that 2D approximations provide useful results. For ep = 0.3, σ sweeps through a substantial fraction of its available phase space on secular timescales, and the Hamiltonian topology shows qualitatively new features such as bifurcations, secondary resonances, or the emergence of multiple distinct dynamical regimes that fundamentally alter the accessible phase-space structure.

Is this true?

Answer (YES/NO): NO